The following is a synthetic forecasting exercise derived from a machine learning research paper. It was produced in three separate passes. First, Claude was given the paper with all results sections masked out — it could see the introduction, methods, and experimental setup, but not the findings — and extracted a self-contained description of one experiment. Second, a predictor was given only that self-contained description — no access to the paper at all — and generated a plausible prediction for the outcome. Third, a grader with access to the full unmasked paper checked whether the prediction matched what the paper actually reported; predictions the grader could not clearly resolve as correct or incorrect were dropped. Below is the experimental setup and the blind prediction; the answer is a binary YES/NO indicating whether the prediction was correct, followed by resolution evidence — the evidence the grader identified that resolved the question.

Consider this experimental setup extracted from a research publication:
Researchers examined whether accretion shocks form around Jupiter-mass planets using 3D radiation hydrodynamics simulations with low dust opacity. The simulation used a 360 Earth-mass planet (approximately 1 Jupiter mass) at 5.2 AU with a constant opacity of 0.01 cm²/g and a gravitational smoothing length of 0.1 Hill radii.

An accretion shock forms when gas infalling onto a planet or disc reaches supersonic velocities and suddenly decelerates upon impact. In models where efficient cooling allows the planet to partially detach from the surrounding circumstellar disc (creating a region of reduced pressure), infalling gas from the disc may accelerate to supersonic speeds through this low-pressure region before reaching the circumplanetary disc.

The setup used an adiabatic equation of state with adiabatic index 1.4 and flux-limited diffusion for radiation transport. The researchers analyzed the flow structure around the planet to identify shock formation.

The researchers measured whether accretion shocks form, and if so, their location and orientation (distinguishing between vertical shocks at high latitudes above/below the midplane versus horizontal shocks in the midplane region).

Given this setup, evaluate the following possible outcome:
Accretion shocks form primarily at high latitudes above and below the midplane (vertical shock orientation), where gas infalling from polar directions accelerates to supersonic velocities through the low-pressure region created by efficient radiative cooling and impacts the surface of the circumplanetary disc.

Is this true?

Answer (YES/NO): NO